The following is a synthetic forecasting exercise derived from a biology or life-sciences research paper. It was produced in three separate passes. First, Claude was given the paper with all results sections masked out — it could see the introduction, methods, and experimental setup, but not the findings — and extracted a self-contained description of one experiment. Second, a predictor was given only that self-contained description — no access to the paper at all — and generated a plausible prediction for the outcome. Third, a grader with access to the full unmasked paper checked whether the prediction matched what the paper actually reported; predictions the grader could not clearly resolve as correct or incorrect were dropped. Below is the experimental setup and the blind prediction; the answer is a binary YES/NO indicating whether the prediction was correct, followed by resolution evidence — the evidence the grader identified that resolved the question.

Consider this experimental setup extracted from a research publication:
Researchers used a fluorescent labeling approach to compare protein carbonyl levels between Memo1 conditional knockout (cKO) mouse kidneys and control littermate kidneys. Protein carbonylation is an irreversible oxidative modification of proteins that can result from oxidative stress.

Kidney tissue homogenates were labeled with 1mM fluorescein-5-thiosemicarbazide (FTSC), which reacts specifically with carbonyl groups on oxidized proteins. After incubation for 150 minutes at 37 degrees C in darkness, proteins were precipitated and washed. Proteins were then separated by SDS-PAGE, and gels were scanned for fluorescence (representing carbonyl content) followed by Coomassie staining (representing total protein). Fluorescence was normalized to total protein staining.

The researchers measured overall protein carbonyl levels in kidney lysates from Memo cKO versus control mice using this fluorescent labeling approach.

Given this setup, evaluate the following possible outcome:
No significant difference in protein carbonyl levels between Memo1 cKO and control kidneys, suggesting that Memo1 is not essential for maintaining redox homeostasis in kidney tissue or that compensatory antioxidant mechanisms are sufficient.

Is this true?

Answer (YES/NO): NO